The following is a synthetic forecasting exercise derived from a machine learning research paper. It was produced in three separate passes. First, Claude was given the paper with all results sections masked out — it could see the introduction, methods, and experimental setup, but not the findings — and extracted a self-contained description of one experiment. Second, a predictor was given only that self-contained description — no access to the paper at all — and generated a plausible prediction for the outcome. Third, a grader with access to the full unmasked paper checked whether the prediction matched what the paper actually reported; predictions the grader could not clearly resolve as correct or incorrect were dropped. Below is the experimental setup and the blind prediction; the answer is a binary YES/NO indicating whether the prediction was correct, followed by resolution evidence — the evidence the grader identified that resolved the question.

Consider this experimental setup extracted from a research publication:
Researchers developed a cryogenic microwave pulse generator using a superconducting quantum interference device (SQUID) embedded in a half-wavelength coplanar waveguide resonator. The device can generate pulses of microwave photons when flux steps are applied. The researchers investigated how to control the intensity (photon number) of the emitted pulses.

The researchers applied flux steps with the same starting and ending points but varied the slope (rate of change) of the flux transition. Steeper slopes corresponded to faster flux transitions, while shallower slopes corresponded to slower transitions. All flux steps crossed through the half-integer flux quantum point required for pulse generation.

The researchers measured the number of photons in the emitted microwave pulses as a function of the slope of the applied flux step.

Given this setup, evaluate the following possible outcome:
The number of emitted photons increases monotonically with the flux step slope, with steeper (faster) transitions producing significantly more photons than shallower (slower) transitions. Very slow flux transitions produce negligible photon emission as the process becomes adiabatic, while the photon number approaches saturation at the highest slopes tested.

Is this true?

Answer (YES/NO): NO